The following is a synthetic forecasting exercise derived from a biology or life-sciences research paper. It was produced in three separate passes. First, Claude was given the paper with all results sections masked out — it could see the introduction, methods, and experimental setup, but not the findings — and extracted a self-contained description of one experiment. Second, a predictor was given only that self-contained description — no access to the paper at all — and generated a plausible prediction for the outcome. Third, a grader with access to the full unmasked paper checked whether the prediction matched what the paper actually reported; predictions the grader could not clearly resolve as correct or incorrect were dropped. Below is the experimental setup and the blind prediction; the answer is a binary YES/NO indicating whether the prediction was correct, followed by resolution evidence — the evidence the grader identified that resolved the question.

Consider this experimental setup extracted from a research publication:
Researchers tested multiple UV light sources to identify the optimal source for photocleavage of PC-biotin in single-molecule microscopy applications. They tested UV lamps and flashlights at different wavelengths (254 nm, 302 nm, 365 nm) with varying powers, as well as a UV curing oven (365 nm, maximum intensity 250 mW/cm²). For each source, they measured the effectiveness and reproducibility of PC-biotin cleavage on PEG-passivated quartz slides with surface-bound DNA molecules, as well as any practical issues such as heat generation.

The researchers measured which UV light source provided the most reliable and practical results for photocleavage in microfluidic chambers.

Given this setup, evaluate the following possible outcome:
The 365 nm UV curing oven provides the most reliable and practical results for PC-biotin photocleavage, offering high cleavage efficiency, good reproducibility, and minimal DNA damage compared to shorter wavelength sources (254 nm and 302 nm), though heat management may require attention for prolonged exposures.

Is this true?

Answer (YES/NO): NO